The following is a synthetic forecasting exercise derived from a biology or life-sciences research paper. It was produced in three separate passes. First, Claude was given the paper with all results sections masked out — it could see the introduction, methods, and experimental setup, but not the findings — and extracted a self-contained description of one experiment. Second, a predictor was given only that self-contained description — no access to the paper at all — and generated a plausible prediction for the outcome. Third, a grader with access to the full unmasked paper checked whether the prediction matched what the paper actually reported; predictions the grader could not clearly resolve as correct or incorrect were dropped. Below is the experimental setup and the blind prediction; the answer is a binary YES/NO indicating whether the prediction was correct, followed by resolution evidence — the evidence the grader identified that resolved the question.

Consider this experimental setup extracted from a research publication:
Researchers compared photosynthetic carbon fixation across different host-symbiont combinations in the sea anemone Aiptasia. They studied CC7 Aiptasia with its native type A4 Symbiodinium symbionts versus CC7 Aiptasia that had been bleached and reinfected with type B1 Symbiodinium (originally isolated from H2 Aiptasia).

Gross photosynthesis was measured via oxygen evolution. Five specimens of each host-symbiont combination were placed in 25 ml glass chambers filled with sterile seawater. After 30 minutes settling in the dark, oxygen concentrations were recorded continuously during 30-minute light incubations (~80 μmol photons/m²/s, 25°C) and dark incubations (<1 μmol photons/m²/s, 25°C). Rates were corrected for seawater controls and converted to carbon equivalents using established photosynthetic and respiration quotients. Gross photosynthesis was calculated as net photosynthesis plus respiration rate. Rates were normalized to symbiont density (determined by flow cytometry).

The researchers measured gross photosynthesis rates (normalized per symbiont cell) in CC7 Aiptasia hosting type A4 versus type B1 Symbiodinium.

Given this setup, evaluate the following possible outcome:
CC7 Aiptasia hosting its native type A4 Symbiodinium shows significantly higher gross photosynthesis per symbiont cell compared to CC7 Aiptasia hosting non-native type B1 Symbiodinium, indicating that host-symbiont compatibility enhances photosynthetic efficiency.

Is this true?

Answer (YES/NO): YES